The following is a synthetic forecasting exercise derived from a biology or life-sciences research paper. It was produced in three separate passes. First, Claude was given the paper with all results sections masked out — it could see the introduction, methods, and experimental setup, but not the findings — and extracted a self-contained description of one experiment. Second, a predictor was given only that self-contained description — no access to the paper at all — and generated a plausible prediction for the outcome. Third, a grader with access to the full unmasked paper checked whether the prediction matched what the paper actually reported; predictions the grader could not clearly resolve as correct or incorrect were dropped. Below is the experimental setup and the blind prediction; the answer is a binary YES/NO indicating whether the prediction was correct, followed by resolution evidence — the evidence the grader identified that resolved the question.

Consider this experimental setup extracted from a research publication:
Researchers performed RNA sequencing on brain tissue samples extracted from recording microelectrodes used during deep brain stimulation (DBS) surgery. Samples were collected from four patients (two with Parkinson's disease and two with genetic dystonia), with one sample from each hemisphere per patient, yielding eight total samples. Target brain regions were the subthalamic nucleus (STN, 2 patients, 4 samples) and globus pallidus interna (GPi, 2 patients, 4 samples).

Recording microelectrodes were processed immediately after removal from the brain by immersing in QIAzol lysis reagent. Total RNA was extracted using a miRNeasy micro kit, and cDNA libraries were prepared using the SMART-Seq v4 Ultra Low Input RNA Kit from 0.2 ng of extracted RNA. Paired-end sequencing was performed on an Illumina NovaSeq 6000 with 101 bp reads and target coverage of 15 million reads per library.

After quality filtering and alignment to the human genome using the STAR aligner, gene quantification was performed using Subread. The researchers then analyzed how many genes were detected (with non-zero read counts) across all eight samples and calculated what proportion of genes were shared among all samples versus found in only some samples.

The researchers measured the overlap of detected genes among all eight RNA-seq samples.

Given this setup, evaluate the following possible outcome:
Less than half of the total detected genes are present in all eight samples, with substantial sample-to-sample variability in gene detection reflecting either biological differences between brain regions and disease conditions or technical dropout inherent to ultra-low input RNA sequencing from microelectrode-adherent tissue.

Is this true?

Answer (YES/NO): YES